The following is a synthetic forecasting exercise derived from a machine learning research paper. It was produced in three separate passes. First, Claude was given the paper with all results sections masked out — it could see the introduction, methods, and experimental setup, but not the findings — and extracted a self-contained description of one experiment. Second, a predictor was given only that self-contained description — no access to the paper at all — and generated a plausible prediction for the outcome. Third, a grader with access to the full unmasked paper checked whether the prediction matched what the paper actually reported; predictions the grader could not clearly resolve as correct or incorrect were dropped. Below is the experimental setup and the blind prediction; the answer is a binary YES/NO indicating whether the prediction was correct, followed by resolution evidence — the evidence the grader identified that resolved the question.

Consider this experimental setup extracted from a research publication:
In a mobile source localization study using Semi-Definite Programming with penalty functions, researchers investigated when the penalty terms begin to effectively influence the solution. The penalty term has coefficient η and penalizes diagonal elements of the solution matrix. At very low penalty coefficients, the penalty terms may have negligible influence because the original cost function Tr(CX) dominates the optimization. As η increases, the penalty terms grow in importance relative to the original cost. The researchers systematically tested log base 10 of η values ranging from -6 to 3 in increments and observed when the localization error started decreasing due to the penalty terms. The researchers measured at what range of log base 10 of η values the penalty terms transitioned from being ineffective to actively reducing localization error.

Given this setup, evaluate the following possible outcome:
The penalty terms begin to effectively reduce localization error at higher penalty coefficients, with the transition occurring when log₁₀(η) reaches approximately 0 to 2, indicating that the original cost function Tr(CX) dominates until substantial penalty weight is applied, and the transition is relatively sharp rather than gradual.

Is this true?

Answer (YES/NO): NO